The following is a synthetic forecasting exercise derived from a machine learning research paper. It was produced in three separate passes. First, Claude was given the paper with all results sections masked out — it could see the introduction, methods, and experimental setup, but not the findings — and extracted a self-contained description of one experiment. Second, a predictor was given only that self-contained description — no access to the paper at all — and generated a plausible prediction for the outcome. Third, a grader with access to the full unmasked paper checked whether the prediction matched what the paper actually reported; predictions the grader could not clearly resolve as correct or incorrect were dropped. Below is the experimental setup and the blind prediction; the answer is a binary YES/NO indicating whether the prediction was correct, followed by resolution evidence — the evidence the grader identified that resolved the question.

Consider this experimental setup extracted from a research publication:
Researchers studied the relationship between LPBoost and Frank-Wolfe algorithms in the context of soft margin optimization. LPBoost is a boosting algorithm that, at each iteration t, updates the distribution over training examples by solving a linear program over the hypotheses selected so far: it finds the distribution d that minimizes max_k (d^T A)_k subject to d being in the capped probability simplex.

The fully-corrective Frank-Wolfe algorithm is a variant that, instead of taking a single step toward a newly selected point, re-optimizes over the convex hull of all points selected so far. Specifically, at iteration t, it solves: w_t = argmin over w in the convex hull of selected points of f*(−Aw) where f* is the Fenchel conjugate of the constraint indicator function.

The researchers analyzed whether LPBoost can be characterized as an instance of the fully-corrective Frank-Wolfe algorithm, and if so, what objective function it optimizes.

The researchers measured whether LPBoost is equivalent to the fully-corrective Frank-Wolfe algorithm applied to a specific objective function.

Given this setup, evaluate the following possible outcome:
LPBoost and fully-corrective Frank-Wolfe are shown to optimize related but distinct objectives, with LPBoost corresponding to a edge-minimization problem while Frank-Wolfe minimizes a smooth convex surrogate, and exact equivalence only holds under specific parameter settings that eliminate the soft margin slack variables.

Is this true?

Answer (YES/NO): NO